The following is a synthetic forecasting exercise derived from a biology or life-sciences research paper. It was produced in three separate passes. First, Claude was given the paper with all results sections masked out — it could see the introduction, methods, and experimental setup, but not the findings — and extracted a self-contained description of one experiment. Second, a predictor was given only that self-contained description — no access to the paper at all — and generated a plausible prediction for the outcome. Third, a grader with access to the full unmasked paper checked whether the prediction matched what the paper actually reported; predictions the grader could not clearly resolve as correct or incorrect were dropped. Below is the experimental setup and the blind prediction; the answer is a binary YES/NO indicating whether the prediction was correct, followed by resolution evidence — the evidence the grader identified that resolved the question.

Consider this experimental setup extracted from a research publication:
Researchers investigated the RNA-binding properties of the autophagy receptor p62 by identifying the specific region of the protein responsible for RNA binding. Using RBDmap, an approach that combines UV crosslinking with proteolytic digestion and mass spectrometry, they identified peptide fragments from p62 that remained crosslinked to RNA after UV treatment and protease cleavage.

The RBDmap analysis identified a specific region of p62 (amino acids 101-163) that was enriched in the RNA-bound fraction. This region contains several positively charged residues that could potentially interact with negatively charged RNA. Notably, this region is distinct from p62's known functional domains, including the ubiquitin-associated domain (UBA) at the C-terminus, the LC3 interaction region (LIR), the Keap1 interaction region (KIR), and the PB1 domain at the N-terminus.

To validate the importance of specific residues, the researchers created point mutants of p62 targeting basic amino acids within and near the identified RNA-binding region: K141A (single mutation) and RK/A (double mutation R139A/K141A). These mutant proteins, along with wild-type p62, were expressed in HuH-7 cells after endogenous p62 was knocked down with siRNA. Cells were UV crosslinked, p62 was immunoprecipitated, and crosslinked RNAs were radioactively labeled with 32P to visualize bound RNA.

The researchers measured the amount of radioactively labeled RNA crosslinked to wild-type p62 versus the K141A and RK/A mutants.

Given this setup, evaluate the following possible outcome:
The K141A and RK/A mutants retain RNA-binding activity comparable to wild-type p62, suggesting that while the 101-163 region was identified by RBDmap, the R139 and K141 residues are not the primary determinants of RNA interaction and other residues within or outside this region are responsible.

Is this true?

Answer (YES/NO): NO